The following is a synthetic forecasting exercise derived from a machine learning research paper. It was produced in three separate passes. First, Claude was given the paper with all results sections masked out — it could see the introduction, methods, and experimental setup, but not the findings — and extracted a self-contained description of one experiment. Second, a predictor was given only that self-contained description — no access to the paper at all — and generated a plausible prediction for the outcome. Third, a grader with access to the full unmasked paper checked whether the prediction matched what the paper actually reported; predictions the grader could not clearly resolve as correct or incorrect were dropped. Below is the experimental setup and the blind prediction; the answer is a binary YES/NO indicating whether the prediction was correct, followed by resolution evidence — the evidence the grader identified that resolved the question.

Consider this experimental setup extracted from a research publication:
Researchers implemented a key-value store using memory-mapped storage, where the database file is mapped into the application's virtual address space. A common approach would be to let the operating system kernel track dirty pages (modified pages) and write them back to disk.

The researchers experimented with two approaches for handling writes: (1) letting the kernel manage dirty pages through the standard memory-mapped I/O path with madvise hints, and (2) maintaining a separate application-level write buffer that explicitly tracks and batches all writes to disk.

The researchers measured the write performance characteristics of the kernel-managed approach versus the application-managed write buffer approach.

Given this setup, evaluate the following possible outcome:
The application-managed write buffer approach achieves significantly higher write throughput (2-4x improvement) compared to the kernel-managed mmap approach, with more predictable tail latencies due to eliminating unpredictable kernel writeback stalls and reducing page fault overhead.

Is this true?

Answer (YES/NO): NO